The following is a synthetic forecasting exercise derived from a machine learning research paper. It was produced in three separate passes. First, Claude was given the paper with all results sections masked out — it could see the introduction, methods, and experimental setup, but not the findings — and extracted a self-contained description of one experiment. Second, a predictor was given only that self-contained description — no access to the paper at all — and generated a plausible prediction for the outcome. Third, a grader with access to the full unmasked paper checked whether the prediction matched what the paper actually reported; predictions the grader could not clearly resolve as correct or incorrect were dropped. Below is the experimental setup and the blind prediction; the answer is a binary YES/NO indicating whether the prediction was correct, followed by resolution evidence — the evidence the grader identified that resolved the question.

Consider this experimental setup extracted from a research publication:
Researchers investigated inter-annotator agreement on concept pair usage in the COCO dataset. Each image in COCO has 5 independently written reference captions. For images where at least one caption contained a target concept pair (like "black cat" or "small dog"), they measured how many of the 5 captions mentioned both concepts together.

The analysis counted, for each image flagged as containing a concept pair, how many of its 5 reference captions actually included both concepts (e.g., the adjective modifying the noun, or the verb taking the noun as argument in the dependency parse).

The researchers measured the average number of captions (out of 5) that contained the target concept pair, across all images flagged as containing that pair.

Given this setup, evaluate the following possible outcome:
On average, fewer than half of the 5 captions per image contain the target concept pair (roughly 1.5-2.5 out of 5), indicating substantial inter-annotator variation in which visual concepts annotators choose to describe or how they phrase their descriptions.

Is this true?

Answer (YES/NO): YES